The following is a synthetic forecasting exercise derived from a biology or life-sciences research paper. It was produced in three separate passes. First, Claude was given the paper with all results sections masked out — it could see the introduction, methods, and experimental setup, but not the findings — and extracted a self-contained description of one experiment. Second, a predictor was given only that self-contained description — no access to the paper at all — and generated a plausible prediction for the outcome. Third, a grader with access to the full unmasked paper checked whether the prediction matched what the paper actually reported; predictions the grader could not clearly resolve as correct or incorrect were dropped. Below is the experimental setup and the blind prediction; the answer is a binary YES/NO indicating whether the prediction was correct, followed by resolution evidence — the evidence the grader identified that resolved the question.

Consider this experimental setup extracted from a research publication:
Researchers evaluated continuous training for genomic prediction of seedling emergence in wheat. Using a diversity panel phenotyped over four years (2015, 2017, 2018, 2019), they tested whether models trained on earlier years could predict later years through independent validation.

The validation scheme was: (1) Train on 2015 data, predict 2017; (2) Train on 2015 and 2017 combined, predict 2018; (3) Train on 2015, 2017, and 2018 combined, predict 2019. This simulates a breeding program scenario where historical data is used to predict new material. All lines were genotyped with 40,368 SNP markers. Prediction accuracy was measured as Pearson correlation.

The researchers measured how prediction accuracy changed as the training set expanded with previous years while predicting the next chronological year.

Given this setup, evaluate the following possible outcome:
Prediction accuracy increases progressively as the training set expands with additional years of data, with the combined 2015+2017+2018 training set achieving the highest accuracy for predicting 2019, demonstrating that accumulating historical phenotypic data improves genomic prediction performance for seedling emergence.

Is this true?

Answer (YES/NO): NO